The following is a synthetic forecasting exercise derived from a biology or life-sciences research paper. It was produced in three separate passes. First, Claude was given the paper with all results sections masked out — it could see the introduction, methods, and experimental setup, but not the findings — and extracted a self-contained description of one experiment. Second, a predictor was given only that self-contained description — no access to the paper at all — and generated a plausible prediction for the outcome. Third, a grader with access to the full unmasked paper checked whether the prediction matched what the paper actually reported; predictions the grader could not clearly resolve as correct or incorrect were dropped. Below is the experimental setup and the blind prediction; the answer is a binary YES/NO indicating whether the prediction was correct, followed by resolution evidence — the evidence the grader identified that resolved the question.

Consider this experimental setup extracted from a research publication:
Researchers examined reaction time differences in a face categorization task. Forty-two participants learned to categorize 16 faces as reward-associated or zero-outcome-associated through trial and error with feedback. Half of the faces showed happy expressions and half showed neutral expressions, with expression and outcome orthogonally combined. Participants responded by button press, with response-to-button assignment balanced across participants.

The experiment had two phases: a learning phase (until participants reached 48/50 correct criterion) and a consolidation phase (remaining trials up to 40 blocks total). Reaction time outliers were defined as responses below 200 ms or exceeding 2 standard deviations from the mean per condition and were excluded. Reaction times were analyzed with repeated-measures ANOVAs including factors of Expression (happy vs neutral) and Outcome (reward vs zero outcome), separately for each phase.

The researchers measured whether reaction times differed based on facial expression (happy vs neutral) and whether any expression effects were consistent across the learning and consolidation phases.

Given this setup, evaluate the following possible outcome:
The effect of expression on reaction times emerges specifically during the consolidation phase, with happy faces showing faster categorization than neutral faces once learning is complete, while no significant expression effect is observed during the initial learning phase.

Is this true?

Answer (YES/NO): NO